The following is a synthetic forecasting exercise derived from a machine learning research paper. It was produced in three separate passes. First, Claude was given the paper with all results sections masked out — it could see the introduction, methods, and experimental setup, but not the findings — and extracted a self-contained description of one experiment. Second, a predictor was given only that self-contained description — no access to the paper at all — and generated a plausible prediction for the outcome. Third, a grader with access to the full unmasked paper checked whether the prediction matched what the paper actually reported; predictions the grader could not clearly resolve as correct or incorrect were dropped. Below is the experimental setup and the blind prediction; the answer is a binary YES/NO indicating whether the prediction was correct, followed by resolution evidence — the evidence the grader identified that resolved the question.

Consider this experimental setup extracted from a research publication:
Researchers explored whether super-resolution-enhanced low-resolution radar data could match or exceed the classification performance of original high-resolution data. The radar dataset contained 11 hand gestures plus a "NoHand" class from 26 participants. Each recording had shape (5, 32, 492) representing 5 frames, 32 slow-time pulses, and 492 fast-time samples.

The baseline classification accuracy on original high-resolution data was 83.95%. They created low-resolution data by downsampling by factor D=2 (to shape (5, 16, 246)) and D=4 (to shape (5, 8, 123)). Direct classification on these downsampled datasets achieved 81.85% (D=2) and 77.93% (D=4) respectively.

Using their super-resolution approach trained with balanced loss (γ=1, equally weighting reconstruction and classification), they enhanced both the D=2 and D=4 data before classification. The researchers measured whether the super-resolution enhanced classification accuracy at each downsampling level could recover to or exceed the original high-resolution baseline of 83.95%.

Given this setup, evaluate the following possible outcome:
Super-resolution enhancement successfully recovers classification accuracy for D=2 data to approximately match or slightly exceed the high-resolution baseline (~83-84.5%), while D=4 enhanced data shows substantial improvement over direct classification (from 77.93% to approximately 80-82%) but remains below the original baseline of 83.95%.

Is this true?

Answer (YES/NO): NO